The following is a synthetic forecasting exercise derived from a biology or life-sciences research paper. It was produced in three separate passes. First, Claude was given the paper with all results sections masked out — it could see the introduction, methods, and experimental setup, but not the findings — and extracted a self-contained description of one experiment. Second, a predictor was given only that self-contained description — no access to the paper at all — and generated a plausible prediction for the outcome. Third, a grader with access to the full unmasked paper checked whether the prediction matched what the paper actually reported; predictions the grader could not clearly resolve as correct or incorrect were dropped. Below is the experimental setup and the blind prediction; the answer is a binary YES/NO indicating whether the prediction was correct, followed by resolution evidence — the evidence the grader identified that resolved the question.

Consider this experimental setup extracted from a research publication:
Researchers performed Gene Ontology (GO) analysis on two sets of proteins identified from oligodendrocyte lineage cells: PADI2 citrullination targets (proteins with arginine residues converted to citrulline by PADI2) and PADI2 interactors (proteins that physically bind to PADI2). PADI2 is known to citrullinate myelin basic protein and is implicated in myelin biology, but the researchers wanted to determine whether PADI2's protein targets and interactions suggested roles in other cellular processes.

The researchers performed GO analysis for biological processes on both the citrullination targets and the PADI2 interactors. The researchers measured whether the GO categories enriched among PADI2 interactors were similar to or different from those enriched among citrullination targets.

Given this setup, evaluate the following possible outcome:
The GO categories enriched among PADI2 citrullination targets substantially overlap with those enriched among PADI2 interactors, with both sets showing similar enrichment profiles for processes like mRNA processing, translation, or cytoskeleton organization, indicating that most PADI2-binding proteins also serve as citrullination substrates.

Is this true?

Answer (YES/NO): NO